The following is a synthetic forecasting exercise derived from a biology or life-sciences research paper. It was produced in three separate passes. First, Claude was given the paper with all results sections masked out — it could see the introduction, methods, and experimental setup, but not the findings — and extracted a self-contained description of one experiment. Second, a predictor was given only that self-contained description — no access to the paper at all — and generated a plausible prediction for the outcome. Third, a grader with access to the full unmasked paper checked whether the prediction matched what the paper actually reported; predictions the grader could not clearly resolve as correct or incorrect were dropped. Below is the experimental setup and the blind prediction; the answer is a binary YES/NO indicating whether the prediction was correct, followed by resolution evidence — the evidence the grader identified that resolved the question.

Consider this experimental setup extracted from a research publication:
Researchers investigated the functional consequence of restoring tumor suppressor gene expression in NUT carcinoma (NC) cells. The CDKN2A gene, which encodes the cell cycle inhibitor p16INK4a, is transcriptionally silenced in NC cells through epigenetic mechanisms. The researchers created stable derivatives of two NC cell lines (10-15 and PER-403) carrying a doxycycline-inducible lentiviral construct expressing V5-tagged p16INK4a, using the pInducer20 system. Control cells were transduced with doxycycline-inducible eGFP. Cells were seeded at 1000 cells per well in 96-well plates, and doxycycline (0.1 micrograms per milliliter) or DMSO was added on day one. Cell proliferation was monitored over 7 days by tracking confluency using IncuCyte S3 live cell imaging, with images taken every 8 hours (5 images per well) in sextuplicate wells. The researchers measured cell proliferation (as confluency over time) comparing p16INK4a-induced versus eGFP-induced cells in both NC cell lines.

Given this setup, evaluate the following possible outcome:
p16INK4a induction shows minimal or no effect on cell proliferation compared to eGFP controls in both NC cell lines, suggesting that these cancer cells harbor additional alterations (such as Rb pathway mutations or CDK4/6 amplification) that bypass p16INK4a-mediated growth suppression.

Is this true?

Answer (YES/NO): NO